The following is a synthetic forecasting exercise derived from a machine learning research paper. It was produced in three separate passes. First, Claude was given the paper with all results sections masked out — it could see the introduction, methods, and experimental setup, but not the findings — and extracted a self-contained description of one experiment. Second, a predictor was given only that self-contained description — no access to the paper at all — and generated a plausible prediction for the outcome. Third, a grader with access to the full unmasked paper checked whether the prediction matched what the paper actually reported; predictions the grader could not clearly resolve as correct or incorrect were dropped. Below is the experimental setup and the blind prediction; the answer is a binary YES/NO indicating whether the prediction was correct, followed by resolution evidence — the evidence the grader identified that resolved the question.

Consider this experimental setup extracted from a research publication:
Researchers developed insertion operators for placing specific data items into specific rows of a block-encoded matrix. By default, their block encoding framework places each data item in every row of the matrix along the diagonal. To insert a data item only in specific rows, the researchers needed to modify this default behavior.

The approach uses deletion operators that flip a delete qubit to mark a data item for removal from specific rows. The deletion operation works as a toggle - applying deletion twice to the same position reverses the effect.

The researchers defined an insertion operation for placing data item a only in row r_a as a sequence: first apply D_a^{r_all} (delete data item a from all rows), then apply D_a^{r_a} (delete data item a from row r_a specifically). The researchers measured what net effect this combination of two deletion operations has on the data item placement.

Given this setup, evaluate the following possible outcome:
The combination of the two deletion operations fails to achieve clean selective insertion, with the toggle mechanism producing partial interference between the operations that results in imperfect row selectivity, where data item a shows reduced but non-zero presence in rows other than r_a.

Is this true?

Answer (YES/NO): NO